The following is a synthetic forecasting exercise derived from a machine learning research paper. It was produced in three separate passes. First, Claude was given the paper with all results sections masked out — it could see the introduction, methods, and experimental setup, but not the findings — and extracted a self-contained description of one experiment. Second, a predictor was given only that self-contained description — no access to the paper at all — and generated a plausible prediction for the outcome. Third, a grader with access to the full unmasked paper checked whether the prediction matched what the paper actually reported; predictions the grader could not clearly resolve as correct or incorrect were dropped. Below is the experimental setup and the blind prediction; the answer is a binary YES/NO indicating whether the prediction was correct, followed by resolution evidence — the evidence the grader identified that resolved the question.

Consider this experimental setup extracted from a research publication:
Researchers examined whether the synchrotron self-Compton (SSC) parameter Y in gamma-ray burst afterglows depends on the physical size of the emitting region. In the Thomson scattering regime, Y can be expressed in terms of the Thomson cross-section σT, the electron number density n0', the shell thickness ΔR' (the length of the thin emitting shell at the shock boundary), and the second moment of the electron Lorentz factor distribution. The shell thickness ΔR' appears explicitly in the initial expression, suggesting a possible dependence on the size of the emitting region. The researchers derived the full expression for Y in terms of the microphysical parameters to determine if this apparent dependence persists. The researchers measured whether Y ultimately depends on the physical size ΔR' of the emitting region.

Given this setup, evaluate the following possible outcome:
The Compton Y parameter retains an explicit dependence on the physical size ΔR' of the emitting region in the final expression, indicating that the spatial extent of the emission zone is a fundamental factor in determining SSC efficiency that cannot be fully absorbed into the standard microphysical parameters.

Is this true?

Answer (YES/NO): NO